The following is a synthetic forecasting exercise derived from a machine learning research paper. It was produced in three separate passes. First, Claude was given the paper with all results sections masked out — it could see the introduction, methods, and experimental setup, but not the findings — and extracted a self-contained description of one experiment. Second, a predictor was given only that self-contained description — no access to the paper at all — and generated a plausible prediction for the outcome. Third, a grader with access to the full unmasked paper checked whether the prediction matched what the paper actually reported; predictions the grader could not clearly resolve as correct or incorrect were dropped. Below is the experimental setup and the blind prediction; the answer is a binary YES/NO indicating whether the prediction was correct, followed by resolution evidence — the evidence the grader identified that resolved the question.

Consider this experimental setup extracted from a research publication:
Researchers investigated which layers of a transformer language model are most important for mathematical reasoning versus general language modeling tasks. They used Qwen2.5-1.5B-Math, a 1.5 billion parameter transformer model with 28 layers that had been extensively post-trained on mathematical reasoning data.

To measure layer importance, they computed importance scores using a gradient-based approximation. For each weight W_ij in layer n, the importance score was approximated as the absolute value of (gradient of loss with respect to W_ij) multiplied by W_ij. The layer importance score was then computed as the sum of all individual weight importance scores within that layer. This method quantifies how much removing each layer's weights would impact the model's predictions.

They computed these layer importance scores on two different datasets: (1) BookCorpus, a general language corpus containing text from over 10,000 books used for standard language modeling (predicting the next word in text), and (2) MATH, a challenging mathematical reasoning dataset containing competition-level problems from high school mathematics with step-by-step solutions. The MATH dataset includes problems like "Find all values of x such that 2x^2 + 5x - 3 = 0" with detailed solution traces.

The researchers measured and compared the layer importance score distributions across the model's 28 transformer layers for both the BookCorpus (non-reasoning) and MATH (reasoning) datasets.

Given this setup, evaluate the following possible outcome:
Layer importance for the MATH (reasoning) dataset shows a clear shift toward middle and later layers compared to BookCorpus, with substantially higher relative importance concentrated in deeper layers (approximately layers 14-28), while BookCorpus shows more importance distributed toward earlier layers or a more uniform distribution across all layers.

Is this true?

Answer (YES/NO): NO